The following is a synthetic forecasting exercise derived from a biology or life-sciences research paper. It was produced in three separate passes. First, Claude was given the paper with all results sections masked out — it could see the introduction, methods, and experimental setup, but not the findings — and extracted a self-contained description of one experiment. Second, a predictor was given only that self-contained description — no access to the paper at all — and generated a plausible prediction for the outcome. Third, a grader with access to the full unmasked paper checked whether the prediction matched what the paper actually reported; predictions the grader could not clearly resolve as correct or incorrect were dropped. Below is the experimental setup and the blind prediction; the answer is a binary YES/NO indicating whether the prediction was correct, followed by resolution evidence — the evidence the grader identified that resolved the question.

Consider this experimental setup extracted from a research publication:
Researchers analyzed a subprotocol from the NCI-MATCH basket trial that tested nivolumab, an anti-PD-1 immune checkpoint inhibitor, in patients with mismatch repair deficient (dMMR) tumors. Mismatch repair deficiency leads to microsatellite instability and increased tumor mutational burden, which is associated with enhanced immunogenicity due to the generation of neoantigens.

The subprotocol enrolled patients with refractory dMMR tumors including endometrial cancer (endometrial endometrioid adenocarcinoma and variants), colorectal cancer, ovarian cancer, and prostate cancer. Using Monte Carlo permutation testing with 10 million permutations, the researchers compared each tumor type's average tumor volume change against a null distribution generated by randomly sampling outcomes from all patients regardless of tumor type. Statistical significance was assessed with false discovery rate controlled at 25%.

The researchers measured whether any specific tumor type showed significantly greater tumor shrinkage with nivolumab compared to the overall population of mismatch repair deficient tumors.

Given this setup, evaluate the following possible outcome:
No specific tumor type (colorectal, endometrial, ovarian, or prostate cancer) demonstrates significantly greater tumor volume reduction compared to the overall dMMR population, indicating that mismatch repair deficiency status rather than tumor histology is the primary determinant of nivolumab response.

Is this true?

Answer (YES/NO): YES